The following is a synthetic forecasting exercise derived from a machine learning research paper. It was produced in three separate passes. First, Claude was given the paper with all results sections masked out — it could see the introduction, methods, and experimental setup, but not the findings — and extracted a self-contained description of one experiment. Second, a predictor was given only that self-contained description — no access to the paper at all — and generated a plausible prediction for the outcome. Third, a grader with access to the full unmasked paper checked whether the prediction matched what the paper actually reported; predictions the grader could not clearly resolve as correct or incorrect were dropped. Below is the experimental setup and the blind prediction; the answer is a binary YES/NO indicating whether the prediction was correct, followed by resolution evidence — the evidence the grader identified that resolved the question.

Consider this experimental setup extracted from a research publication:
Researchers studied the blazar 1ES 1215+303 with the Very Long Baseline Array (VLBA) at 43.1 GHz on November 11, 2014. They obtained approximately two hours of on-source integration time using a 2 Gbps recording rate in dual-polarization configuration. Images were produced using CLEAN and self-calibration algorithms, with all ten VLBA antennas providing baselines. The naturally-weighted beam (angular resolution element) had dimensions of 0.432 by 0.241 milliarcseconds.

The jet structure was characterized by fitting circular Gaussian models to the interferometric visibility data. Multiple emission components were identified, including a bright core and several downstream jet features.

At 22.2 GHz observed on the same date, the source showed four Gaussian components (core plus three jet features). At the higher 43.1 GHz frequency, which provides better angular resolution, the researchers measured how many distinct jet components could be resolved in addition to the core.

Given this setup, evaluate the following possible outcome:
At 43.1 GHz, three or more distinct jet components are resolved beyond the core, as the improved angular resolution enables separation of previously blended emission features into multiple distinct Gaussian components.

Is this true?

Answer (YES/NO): YES